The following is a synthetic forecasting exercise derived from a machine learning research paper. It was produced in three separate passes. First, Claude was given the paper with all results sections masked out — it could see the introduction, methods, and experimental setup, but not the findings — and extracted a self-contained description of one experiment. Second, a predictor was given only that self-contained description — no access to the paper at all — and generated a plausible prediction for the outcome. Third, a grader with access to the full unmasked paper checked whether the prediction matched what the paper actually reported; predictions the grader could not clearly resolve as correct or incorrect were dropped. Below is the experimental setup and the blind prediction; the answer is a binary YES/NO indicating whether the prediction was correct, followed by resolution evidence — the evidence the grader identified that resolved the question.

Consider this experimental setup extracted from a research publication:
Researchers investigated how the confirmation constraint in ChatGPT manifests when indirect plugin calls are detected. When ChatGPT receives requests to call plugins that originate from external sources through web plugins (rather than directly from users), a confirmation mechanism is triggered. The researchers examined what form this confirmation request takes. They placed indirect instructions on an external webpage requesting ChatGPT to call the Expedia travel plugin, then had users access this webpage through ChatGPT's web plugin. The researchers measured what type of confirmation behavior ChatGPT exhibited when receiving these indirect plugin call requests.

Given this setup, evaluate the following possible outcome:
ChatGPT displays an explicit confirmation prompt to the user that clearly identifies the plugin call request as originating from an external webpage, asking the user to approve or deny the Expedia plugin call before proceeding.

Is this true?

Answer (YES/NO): NO